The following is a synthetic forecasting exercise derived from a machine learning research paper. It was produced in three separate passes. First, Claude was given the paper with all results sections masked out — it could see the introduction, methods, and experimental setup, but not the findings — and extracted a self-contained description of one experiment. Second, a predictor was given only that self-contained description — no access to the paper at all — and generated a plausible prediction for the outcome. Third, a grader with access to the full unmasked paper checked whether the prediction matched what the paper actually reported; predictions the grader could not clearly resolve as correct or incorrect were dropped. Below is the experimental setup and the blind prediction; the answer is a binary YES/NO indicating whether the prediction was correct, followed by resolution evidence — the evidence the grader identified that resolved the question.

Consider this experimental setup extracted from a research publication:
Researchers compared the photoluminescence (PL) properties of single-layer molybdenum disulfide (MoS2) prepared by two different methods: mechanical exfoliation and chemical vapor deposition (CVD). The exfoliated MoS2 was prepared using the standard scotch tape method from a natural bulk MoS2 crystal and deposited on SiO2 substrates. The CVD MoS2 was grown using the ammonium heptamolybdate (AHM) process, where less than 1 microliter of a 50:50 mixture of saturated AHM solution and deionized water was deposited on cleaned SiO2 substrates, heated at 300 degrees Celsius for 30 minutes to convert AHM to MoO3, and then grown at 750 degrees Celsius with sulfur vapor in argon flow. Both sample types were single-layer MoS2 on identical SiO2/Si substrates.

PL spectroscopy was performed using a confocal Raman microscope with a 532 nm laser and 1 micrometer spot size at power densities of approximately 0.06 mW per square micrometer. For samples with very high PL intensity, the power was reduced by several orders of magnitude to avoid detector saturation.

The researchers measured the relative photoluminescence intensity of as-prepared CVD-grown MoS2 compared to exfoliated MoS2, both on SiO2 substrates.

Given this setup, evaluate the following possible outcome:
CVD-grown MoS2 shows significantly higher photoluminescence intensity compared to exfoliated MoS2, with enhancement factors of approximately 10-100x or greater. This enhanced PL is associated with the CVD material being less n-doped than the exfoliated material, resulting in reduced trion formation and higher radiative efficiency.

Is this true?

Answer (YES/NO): YES